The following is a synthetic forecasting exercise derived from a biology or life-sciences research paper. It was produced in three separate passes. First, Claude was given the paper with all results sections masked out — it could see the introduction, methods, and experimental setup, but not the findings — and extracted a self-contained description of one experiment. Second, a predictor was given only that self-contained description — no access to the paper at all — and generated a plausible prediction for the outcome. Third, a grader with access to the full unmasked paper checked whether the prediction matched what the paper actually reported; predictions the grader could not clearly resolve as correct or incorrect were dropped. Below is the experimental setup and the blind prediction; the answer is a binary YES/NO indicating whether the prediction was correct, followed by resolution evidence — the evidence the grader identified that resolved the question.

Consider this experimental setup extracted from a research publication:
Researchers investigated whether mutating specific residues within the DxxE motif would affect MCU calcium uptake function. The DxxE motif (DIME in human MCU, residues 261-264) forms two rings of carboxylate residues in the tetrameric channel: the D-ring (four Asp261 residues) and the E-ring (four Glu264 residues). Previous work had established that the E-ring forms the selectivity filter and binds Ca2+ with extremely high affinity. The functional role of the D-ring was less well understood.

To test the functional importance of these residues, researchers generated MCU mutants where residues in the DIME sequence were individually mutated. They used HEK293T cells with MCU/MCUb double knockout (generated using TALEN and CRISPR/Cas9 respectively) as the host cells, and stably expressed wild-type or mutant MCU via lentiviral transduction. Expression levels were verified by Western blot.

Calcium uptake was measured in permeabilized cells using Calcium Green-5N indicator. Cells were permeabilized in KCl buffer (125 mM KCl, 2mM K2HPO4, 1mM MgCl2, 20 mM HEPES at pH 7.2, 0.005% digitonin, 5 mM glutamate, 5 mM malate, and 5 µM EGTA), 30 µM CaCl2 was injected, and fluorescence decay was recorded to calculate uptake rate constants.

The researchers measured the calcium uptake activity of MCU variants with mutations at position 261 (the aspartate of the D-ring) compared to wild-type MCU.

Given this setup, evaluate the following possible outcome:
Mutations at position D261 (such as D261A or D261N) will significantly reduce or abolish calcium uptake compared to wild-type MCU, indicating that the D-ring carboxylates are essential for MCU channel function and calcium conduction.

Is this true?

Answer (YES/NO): YES